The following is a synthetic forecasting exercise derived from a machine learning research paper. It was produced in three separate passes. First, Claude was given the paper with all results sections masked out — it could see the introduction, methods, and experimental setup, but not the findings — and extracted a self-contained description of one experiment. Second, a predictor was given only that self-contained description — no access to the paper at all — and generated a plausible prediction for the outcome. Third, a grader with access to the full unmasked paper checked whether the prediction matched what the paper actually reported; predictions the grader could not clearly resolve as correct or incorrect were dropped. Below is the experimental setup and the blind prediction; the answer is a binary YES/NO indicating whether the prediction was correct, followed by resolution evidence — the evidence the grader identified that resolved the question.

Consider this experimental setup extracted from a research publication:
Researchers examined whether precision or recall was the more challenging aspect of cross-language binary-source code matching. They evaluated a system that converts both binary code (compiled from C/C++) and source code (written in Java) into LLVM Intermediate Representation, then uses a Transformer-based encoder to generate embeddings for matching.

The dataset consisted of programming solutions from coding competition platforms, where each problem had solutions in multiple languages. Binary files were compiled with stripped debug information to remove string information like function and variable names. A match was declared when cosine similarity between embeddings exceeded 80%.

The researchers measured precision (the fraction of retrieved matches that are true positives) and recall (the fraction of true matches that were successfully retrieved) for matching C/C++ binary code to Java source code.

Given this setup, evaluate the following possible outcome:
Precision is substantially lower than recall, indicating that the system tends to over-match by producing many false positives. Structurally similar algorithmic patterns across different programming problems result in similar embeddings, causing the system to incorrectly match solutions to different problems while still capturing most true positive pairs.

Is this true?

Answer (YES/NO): NO